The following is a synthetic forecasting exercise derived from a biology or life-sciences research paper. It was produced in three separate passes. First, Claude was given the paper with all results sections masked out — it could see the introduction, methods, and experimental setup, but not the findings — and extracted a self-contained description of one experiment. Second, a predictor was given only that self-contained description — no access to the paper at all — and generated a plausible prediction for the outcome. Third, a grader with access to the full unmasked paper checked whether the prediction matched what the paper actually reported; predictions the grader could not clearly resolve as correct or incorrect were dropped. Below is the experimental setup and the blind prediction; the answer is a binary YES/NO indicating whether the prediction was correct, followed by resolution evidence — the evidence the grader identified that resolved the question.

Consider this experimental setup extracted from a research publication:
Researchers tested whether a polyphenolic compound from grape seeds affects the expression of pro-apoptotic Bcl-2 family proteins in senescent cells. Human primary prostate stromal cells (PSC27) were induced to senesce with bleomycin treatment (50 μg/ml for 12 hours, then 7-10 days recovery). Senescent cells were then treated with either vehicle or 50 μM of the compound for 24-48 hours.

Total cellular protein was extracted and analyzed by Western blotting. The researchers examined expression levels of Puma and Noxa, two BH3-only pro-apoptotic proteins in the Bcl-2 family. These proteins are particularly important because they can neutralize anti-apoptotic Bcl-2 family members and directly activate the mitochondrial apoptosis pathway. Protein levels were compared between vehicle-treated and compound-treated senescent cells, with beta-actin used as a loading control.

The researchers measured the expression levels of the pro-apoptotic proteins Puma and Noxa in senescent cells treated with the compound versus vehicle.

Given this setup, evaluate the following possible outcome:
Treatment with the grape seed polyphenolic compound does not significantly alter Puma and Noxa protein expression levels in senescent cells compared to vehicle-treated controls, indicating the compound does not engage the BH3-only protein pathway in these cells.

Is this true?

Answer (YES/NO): NO